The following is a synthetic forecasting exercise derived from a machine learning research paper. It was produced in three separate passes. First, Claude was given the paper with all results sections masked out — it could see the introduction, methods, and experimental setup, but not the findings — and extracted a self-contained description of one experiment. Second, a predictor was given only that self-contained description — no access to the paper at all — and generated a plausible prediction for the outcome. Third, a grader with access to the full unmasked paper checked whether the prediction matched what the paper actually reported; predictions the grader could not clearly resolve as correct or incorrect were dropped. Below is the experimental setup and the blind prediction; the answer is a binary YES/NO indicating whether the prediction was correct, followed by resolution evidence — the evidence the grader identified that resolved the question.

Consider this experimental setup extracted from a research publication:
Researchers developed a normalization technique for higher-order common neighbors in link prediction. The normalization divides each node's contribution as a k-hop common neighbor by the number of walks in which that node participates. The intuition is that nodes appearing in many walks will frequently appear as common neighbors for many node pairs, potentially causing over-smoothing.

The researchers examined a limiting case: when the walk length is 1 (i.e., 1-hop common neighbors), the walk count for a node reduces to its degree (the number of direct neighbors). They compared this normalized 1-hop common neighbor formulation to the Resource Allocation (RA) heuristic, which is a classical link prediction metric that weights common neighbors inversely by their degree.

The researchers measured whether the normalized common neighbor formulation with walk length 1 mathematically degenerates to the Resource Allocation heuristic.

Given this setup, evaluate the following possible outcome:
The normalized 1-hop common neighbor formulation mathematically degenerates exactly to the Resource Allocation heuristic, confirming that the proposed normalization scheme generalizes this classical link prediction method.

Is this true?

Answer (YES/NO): NO